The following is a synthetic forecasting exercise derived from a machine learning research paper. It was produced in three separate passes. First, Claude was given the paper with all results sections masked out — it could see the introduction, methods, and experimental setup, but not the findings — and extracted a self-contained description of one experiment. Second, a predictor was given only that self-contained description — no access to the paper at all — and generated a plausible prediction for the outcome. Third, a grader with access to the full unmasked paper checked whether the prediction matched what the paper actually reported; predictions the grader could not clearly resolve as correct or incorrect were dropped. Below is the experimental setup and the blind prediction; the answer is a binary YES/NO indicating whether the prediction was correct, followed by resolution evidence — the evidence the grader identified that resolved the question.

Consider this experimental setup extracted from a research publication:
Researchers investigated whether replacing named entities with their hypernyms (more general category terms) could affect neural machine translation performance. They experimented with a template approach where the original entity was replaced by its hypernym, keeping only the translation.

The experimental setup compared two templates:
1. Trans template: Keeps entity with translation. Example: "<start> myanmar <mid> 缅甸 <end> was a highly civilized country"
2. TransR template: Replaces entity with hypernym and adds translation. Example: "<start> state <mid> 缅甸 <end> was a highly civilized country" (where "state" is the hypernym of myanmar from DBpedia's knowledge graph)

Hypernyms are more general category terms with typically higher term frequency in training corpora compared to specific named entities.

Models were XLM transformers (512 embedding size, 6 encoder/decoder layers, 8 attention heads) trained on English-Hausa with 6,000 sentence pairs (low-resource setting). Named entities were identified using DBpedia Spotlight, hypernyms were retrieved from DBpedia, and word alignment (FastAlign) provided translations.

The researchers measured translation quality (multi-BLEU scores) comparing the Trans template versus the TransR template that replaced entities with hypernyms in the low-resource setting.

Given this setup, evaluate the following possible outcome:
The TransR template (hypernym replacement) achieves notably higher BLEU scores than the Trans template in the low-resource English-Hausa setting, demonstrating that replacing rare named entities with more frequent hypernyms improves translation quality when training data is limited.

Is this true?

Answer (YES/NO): NO